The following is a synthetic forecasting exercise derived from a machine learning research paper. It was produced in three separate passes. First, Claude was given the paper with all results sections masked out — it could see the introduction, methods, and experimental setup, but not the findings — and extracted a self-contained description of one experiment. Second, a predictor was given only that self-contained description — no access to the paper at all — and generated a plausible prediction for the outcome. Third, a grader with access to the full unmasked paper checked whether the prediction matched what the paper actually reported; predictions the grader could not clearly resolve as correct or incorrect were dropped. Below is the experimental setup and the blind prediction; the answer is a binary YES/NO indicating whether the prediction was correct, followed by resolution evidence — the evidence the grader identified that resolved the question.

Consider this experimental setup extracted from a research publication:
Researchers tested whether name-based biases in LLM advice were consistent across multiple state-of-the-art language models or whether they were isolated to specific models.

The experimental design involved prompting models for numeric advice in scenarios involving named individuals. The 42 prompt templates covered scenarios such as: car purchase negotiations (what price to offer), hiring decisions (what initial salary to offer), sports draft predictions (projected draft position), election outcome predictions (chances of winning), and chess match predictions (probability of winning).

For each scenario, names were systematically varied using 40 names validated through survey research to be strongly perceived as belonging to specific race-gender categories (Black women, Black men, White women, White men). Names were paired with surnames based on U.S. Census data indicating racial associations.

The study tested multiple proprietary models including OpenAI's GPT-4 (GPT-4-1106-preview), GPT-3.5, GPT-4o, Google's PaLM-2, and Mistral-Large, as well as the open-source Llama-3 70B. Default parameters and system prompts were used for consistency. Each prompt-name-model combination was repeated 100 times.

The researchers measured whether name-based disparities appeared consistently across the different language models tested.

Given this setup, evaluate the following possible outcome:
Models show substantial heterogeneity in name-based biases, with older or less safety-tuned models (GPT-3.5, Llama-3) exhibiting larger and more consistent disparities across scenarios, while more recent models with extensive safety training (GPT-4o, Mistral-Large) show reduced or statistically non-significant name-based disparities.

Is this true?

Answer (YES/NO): NO